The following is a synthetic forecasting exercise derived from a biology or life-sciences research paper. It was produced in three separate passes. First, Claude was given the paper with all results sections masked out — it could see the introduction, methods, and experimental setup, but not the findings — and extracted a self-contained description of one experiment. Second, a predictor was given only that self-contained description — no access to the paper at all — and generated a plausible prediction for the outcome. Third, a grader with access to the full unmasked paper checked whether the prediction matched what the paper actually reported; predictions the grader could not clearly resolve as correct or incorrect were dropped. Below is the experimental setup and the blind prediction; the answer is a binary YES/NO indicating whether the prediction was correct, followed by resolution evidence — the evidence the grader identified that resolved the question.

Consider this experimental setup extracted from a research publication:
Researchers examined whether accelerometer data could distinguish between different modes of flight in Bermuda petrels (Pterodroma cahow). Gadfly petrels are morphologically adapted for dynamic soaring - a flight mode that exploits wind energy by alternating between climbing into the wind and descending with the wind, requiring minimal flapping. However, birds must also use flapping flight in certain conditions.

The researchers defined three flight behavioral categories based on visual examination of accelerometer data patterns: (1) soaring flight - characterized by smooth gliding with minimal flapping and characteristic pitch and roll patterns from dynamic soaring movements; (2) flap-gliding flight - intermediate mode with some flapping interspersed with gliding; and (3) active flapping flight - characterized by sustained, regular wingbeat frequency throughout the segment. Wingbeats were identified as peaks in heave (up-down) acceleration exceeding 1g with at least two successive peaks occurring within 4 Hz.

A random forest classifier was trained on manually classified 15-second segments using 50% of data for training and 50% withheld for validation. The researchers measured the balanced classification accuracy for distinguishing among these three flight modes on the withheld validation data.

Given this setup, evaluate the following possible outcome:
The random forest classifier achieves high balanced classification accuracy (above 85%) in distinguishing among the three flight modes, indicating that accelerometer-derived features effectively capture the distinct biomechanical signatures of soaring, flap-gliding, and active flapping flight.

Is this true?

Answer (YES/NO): NO